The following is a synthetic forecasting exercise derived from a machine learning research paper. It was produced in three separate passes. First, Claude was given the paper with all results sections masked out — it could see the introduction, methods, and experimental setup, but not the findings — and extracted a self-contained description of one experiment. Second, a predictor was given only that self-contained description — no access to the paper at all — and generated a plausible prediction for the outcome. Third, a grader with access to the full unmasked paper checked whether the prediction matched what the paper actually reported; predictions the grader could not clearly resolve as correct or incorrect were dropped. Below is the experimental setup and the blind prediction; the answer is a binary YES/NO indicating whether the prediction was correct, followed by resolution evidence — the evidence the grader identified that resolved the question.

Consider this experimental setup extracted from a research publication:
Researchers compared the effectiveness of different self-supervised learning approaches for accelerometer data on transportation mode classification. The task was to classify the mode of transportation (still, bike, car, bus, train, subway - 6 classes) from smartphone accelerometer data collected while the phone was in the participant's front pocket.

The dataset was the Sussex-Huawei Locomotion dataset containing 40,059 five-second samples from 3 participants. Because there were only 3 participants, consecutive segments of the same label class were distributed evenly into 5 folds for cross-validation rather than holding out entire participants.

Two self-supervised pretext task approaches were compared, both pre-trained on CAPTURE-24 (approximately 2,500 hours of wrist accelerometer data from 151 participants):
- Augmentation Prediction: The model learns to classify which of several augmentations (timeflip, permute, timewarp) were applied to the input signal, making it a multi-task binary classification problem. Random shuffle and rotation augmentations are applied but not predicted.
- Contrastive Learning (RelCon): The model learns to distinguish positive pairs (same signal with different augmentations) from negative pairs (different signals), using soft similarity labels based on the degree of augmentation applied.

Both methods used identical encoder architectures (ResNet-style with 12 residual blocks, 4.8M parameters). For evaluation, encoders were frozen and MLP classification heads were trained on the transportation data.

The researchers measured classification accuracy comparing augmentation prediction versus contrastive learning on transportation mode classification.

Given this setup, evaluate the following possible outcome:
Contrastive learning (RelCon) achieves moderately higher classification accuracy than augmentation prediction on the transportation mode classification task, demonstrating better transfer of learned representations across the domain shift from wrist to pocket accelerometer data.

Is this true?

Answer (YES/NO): NO